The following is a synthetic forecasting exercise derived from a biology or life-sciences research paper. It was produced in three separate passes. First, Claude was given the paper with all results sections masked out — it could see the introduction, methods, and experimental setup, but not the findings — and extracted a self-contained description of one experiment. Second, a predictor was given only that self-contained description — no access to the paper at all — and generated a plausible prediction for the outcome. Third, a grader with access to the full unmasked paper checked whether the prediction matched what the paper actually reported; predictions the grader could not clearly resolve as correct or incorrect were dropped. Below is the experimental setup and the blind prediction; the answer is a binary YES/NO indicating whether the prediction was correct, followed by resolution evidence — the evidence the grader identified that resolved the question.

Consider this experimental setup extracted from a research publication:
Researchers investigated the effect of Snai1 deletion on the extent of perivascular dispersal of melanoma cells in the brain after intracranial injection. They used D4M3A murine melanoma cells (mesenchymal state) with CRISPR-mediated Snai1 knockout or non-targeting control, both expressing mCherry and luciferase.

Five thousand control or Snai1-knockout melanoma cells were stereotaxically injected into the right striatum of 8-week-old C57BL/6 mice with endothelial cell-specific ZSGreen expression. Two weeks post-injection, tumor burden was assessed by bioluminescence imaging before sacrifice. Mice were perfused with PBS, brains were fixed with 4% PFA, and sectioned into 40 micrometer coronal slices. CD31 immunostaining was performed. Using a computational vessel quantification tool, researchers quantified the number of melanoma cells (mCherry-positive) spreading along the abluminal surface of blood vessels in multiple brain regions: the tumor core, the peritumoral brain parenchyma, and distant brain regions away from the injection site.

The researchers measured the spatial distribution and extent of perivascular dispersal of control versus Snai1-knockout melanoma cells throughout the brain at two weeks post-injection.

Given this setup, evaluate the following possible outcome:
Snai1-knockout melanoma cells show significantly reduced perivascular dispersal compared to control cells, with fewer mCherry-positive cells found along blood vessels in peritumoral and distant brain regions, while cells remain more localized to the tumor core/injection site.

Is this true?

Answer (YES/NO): YES